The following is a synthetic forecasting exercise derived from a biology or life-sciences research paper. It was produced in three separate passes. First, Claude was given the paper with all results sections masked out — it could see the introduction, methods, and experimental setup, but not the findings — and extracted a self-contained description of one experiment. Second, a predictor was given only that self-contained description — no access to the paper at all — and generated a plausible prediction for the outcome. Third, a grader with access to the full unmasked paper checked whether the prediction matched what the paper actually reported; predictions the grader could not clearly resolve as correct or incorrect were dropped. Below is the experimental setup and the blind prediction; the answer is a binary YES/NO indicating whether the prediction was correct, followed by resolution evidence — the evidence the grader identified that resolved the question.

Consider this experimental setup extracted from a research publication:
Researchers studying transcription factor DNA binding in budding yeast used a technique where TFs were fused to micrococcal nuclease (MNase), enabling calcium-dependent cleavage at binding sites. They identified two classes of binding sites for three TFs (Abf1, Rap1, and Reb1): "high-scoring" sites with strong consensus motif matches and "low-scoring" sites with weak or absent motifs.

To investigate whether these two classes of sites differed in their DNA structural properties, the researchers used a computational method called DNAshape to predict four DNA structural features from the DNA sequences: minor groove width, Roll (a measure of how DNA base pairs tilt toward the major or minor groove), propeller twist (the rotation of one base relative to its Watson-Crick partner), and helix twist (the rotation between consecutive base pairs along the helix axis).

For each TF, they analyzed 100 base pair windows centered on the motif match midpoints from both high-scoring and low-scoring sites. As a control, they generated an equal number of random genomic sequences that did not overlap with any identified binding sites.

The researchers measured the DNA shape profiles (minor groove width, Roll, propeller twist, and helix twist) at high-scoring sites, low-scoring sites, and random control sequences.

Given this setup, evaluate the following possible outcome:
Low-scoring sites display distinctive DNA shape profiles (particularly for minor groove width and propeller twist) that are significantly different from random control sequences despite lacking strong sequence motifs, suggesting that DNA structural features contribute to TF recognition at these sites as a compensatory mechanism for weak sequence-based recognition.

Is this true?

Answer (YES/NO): YES